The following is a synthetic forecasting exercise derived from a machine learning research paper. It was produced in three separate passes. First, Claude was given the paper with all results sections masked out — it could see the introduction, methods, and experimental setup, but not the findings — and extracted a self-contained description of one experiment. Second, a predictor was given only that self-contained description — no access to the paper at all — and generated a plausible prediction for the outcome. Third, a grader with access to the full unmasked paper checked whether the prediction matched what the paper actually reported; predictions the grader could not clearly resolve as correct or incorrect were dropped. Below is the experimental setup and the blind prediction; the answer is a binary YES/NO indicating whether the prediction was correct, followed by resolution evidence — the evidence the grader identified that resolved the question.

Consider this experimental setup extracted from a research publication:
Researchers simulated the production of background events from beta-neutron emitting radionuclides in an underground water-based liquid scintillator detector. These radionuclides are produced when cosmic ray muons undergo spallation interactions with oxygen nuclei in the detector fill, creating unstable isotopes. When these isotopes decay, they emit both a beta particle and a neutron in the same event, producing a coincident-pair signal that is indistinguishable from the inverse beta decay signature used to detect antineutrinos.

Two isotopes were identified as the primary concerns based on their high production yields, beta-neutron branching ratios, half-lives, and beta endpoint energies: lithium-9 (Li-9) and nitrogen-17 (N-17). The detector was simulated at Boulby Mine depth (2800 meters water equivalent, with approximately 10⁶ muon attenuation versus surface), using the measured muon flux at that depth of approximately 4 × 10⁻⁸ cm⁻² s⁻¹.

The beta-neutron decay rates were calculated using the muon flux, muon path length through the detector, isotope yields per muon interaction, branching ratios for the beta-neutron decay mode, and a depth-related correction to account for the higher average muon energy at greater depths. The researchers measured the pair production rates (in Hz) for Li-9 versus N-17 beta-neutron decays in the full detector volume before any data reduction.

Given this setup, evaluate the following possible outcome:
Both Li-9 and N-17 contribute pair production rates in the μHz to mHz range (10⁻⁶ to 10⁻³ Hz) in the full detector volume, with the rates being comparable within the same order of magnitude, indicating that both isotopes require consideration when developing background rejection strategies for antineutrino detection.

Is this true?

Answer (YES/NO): YES